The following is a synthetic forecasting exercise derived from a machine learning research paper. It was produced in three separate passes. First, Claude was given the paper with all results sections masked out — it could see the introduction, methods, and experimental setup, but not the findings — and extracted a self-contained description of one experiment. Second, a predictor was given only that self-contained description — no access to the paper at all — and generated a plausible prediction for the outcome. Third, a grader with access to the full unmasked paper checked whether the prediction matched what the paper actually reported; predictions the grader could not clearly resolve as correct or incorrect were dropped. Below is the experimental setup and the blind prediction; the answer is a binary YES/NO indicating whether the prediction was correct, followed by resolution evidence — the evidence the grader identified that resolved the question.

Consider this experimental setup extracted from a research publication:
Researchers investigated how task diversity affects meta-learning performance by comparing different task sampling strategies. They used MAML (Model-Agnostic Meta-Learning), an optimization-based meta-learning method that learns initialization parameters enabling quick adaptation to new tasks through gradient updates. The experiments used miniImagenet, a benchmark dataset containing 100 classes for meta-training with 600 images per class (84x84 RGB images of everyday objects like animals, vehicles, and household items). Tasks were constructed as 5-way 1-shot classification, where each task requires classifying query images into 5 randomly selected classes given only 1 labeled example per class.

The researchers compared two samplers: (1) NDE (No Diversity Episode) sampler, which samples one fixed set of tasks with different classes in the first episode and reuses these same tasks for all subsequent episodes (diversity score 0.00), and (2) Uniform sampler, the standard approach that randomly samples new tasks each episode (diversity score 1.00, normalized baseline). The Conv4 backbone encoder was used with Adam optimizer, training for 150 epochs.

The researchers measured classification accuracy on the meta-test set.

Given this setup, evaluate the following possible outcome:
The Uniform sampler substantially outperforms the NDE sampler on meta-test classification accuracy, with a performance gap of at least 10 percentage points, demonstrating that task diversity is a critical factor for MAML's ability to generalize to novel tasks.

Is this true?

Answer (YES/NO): NO